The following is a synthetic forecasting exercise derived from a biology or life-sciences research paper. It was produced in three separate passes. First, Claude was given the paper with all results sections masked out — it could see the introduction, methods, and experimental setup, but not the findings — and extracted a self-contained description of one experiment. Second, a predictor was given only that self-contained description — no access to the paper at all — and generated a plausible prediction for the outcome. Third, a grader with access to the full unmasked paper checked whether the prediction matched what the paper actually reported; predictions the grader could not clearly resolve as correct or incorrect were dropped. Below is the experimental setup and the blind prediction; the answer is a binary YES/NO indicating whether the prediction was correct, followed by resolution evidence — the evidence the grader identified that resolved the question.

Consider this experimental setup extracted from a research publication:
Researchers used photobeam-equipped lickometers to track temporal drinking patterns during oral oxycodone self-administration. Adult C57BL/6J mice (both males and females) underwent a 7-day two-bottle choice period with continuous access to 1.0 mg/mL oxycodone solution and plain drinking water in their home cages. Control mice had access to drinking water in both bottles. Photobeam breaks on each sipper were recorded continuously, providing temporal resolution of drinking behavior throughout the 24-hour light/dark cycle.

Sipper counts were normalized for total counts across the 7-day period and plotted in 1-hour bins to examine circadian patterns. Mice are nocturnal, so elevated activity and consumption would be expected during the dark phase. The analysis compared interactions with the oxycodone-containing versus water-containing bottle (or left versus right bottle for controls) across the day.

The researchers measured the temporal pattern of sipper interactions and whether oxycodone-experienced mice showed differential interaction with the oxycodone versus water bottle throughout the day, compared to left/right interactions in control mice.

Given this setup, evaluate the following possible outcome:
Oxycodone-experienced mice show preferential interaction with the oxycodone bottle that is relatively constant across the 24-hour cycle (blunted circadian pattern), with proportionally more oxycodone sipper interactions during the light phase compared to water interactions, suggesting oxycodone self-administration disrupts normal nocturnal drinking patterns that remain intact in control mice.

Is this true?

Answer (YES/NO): YES